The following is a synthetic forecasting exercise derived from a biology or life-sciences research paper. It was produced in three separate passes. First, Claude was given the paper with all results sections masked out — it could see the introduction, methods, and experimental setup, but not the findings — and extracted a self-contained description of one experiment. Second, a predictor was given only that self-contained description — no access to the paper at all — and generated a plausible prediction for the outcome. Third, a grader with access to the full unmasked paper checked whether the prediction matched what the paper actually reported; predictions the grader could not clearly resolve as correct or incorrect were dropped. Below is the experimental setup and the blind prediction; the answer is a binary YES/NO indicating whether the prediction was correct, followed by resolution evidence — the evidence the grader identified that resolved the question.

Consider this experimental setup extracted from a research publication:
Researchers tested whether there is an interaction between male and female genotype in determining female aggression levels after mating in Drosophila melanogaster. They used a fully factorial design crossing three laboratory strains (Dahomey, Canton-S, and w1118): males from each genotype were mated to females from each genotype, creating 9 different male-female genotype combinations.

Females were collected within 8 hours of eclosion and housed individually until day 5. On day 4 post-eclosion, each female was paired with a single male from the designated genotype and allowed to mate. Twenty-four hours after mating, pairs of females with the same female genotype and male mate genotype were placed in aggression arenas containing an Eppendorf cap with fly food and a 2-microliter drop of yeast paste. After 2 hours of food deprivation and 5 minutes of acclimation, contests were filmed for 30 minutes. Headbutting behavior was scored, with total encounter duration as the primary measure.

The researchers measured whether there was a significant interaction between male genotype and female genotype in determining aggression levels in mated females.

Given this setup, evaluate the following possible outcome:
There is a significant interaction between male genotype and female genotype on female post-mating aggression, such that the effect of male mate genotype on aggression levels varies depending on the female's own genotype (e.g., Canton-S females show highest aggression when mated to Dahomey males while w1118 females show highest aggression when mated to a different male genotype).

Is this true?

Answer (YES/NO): NO